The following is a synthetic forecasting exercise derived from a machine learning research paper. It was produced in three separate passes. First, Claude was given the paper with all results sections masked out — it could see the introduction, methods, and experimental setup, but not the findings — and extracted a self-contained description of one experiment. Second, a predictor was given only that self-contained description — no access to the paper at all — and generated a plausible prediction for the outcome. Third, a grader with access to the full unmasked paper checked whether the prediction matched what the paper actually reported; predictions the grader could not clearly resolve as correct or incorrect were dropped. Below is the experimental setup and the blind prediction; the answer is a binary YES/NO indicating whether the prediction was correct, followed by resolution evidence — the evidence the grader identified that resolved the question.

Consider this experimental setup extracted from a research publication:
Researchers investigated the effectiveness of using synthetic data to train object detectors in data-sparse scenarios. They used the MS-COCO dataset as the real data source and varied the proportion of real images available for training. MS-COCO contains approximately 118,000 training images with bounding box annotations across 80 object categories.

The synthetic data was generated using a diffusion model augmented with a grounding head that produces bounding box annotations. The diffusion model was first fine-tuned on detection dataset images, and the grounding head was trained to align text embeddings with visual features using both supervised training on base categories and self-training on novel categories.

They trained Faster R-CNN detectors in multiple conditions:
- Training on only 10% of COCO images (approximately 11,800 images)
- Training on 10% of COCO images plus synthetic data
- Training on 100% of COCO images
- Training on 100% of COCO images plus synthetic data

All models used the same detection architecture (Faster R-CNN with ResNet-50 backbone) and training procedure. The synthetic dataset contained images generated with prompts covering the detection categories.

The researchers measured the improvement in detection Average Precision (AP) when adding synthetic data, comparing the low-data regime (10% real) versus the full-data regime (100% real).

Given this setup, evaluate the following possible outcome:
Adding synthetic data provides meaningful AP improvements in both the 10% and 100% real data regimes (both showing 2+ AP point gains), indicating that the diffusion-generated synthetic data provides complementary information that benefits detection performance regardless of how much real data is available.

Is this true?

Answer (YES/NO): NO